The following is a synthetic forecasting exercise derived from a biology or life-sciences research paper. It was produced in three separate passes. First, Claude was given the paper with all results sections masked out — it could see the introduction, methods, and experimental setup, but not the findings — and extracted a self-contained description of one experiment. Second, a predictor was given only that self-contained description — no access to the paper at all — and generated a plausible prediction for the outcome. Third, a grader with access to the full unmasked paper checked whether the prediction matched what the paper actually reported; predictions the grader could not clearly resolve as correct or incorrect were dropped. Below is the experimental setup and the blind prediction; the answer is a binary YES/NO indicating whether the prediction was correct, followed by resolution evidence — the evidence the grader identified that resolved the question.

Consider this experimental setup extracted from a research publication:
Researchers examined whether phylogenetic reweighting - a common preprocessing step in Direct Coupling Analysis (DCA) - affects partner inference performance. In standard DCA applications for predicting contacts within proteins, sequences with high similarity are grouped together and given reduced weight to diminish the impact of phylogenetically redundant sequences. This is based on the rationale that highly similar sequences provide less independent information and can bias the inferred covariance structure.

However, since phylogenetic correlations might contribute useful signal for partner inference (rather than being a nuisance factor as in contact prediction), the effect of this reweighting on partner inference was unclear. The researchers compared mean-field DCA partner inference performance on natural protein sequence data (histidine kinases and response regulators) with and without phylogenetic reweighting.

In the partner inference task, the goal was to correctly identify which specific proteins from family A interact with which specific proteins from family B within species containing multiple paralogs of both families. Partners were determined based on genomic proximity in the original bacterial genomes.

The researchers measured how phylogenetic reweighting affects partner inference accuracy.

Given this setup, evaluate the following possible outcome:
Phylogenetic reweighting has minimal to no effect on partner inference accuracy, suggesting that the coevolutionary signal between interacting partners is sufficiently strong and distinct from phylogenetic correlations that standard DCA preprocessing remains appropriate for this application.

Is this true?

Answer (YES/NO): YES